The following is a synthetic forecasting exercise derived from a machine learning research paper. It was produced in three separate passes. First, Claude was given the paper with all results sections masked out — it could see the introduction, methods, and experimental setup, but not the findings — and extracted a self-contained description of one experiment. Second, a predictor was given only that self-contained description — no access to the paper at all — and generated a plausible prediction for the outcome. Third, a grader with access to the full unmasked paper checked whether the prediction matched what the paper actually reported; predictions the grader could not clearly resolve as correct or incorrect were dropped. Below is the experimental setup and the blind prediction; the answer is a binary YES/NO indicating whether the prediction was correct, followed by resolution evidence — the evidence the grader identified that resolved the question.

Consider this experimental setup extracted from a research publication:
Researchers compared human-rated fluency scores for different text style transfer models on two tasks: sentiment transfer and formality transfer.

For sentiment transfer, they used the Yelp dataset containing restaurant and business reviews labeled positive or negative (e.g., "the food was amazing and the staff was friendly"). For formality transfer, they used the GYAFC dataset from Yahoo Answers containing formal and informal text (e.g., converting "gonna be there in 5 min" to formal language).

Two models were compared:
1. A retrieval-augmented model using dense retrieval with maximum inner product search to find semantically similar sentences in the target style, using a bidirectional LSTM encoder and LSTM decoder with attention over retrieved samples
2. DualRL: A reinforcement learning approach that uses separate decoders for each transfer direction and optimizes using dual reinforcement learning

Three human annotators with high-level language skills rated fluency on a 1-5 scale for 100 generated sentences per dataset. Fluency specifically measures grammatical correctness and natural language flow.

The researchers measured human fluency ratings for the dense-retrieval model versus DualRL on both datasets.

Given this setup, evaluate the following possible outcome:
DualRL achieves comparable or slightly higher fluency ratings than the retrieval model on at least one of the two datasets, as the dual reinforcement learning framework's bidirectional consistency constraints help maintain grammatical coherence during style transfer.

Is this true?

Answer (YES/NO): YES